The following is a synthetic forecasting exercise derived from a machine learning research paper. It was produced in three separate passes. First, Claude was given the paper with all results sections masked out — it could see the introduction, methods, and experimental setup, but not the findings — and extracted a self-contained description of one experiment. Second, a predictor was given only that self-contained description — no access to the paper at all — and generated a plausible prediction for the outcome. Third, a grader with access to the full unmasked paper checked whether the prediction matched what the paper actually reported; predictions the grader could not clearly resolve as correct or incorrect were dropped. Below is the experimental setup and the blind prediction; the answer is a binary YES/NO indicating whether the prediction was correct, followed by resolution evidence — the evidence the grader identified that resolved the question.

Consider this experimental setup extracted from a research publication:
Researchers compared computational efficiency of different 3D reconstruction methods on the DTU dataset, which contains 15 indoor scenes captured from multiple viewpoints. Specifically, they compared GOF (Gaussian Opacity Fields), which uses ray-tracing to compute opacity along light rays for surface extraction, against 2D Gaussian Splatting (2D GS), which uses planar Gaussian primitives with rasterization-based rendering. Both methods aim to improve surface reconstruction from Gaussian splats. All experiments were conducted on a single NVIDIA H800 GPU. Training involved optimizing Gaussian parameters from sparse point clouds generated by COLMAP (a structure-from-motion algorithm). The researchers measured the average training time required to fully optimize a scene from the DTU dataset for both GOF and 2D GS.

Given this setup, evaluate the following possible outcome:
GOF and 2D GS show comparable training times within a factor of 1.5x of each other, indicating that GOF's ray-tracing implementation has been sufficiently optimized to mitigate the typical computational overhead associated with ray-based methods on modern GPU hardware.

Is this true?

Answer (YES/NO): NO